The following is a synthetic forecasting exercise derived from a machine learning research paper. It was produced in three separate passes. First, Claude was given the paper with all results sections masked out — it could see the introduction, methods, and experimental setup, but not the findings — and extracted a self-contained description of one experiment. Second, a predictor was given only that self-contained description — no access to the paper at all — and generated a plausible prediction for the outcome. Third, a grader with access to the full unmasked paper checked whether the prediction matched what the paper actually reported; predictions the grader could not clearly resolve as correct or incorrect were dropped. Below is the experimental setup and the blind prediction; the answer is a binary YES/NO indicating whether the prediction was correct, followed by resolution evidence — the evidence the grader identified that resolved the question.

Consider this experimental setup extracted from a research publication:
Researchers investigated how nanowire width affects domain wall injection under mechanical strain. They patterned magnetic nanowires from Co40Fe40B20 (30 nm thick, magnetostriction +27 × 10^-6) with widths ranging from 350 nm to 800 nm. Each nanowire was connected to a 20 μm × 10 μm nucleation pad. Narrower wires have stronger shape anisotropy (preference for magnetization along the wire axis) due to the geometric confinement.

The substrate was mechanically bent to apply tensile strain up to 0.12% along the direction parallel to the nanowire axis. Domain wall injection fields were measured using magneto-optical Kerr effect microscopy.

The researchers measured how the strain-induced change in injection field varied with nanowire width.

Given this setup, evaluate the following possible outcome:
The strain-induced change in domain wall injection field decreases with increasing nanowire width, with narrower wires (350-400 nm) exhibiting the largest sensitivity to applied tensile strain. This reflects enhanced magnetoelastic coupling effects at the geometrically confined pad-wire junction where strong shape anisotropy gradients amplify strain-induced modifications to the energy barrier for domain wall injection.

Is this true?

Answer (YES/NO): NO